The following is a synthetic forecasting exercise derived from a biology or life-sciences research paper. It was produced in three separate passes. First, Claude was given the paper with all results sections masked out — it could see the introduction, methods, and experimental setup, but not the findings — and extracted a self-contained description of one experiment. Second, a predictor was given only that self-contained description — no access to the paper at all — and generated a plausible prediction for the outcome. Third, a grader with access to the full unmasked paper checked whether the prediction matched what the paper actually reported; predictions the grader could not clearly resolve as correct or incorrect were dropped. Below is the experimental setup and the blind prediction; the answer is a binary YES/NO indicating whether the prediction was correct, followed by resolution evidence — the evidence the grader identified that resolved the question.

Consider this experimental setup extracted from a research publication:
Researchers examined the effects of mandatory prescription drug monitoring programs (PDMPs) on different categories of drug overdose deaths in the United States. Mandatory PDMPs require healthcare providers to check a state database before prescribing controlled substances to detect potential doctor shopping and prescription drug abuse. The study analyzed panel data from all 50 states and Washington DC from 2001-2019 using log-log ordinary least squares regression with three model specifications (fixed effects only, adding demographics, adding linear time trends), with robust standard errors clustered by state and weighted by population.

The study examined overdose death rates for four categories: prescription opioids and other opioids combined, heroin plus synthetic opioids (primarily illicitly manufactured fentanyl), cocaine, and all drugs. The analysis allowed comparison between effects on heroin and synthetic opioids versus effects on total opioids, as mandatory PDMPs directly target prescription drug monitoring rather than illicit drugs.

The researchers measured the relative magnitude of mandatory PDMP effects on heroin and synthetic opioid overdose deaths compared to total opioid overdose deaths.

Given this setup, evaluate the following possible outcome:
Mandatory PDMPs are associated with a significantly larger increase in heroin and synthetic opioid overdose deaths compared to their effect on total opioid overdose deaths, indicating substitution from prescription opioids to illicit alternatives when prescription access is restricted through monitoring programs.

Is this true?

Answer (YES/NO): YES